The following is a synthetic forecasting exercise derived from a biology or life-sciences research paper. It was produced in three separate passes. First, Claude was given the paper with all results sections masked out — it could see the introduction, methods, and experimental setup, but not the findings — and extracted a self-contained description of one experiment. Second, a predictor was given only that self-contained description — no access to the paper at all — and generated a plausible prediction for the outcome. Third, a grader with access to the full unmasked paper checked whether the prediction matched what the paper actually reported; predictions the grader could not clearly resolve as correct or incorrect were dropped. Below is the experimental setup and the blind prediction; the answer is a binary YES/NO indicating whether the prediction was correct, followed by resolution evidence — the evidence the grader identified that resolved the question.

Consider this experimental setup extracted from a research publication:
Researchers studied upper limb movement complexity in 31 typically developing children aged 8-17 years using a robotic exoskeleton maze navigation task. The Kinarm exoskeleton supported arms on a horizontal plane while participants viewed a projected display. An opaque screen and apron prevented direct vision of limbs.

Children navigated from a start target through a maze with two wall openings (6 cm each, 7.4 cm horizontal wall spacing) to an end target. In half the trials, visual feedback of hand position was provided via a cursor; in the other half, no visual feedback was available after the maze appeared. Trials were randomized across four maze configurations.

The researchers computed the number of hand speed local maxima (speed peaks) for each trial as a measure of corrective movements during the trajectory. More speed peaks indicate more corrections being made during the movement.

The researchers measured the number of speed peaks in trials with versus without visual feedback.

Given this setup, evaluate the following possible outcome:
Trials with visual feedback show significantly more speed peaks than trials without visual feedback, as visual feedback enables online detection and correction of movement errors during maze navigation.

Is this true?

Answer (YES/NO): NO